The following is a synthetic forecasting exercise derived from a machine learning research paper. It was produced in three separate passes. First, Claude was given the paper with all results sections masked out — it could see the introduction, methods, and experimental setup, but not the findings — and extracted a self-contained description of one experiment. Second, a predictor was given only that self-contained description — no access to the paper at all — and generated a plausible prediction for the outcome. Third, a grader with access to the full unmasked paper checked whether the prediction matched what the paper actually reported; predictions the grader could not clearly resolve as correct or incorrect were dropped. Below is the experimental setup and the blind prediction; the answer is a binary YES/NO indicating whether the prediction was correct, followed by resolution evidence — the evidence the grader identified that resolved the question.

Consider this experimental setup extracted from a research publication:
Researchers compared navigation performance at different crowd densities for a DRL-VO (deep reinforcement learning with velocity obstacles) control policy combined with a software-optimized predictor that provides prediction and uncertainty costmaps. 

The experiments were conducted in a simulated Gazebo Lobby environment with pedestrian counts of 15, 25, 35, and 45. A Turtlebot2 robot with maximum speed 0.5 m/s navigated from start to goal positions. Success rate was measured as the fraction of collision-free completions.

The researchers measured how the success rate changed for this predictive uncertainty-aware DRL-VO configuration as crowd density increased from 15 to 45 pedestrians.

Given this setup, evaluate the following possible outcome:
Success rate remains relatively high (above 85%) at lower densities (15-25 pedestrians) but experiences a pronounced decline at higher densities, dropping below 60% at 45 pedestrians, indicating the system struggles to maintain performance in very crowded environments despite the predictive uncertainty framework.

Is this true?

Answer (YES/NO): NO